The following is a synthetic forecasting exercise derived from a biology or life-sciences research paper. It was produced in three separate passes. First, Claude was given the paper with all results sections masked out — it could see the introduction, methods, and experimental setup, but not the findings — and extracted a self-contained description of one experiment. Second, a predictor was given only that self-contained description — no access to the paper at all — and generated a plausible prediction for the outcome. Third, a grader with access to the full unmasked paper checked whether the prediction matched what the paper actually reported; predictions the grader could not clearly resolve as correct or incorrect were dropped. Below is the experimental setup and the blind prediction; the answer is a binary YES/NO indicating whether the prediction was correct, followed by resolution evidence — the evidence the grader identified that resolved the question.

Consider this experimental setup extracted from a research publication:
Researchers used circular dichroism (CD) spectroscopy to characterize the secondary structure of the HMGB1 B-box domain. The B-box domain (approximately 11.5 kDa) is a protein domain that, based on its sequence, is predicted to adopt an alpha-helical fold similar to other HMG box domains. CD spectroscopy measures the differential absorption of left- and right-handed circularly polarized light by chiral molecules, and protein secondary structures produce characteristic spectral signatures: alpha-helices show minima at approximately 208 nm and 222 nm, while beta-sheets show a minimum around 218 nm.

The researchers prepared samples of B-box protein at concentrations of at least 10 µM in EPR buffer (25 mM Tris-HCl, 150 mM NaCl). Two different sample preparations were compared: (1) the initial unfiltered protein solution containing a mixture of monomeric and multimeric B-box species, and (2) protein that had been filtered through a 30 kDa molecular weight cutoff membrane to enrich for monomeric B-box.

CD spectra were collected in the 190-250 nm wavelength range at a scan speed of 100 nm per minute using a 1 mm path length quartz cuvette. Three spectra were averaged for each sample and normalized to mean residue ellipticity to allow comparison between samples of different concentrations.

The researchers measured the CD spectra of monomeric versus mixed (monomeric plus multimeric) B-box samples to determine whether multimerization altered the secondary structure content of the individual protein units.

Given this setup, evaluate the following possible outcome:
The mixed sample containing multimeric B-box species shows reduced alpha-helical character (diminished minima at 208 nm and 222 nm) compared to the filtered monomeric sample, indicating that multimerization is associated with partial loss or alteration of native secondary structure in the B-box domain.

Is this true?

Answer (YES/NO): NO